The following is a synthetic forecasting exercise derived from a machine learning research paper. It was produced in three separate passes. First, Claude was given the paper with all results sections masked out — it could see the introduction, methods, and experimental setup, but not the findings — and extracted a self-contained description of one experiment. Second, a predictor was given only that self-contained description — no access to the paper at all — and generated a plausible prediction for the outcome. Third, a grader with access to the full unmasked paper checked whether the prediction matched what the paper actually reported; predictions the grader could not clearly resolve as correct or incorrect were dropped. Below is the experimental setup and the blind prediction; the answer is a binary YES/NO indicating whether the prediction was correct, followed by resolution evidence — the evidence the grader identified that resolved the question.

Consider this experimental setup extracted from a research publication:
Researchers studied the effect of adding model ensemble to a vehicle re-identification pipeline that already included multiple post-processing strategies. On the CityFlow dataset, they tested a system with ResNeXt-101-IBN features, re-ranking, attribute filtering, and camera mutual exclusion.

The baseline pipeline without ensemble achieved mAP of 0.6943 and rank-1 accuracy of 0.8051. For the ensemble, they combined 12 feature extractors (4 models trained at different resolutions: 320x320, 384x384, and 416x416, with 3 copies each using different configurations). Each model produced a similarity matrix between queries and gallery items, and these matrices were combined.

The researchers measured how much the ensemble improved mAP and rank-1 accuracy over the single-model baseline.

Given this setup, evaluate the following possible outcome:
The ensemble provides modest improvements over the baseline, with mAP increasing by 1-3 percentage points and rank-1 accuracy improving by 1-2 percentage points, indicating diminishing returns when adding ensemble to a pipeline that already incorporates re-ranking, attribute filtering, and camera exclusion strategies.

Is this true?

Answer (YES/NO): NO